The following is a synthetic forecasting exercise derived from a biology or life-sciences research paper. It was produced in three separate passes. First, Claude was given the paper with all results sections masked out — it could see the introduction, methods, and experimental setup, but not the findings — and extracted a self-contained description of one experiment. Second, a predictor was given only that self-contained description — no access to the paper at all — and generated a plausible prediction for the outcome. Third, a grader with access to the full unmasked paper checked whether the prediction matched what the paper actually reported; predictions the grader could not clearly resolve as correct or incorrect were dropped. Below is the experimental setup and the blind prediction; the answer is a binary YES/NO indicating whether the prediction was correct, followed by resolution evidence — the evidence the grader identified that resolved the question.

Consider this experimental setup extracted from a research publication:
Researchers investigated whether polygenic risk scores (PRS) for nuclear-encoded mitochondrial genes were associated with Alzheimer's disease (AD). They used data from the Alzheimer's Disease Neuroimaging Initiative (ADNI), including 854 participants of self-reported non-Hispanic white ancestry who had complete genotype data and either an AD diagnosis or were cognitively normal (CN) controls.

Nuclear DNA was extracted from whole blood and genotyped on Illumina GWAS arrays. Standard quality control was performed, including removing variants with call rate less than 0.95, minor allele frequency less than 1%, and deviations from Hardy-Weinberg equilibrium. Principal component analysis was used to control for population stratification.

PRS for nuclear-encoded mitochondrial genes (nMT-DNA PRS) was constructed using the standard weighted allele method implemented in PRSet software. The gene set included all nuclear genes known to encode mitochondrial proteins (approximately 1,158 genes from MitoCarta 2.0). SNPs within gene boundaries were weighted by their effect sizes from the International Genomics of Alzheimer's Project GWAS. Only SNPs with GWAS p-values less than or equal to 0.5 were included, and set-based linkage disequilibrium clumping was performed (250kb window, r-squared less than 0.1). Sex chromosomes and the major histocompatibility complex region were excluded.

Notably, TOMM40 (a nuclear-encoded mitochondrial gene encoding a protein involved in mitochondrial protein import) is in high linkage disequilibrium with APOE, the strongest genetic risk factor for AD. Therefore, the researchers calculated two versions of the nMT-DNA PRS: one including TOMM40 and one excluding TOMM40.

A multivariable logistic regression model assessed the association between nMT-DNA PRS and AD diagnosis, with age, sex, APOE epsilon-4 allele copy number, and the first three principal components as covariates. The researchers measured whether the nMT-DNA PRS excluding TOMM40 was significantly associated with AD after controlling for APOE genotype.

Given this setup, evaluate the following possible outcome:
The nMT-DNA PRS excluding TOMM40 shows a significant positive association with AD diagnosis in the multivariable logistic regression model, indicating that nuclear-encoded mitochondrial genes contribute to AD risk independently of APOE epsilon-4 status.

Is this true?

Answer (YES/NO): YES